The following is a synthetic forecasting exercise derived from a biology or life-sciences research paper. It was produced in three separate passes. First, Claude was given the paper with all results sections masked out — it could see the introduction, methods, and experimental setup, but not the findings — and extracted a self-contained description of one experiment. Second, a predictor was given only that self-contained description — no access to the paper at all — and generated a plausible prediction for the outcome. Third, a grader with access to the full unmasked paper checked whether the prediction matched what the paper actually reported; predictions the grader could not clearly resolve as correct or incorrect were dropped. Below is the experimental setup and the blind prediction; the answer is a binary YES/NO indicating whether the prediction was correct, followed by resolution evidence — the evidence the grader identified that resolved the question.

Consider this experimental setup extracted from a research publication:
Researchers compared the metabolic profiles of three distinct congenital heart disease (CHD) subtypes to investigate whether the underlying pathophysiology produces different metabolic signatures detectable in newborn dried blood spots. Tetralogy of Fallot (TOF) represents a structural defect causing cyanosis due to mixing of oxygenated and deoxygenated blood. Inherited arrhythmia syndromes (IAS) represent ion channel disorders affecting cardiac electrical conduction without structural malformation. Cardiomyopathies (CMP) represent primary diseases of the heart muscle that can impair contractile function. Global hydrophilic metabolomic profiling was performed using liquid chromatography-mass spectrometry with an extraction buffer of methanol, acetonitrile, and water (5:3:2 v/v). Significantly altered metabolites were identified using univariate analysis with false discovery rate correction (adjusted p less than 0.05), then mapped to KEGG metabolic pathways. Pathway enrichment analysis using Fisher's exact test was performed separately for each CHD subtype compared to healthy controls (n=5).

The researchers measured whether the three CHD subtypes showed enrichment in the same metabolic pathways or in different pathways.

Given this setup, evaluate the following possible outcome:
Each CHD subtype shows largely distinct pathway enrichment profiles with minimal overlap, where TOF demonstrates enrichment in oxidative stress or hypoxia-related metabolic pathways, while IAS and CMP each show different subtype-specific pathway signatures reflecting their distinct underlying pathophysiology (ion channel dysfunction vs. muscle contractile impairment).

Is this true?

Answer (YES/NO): NO